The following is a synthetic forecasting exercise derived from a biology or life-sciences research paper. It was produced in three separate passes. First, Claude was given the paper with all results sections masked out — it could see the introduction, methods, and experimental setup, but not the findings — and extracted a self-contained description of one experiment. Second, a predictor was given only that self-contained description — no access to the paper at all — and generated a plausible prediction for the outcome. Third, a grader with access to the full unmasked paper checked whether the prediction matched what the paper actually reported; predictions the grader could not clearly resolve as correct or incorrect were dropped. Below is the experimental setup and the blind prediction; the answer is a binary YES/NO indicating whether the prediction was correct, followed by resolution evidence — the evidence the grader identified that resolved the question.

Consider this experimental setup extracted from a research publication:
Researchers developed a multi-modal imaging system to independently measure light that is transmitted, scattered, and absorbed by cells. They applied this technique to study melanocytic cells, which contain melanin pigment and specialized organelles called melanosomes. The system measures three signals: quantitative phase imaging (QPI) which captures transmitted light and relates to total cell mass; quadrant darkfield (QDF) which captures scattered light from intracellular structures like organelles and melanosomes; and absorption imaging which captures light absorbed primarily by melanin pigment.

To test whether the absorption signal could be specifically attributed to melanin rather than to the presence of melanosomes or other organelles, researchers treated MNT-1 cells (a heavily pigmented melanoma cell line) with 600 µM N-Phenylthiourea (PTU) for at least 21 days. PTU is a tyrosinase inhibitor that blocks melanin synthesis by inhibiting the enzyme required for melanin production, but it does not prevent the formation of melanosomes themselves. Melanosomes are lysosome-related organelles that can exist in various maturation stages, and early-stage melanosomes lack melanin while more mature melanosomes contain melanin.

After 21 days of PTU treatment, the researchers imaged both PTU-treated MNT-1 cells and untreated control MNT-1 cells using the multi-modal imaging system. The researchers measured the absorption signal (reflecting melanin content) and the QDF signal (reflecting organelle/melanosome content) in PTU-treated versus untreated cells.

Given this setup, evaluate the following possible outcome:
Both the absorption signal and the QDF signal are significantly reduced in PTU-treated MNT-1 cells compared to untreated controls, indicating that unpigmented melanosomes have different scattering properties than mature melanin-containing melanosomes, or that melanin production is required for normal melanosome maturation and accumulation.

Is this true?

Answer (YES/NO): NO